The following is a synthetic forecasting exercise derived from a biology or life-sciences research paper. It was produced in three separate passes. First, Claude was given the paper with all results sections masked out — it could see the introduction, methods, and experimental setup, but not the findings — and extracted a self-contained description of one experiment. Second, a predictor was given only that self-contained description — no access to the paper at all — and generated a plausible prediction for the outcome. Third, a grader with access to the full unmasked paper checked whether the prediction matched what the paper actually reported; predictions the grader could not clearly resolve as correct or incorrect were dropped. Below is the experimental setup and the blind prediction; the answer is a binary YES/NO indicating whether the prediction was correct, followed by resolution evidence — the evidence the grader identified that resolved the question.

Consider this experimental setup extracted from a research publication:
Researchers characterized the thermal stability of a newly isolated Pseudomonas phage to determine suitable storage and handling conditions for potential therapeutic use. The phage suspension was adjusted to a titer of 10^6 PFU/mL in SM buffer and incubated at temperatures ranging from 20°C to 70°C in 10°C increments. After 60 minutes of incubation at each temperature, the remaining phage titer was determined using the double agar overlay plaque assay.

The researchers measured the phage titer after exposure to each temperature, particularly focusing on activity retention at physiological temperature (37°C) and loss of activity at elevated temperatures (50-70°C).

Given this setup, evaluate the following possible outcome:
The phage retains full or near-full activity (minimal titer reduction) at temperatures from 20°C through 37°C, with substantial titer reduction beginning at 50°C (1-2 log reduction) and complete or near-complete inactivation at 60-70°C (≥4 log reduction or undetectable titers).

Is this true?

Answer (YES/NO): NO